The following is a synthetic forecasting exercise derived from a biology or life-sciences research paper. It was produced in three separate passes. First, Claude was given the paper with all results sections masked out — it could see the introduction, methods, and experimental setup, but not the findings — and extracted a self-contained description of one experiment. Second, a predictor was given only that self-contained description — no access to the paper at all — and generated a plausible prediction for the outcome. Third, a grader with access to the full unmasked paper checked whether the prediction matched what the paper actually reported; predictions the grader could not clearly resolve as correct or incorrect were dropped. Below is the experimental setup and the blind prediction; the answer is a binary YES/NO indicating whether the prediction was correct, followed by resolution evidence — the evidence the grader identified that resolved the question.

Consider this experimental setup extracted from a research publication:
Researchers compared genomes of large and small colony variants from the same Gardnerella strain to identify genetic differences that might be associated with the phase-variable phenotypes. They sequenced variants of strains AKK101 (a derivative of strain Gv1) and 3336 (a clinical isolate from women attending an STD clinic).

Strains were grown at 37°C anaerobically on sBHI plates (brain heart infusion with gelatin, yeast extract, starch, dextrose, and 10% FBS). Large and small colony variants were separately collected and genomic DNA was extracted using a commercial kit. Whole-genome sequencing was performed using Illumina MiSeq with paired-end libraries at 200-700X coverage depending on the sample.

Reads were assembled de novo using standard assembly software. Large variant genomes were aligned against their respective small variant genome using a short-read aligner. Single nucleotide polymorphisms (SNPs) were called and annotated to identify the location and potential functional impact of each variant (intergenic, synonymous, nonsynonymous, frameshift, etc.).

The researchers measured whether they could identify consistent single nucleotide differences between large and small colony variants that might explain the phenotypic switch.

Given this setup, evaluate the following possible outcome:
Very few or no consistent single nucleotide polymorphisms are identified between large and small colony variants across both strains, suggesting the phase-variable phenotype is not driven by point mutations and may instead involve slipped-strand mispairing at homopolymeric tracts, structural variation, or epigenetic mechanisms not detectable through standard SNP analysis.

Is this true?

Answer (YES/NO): NO